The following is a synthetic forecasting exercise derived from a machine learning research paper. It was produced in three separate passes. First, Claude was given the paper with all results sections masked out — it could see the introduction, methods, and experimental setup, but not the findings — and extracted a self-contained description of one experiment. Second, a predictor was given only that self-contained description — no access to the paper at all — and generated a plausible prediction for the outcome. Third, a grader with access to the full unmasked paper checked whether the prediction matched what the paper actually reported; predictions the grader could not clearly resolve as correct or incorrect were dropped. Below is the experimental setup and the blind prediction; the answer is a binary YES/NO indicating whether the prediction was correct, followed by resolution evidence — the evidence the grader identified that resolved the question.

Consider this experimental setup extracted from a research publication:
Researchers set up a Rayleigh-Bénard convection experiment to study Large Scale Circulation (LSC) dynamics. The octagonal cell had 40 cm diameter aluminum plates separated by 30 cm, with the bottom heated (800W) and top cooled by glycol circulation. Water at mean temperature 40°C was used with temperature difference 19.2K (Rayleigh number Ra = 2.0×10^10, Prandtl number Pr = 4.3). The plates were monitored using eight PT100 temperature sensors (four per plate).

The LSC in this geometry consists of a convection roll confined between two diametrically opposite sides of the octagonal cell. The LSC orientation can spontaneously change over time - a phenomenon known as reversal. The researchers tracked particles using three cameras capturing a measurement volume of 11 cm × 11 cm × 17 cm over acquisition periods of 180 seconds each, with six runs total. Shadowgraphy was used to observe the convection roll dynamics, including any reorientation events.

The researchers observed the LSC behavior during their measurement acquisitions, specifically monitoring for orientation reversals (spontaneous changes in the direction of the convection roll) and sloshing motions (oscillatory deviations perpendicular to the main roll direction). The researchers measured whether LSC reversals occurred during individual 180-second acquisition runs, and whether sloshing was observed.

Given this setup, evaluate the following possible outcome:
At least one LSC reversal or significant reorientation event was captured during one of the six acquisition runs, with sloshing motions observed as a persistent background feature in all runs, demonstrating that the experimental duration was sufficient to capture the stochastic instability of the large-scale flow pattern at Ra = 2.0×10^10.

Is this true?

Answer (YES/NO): NO